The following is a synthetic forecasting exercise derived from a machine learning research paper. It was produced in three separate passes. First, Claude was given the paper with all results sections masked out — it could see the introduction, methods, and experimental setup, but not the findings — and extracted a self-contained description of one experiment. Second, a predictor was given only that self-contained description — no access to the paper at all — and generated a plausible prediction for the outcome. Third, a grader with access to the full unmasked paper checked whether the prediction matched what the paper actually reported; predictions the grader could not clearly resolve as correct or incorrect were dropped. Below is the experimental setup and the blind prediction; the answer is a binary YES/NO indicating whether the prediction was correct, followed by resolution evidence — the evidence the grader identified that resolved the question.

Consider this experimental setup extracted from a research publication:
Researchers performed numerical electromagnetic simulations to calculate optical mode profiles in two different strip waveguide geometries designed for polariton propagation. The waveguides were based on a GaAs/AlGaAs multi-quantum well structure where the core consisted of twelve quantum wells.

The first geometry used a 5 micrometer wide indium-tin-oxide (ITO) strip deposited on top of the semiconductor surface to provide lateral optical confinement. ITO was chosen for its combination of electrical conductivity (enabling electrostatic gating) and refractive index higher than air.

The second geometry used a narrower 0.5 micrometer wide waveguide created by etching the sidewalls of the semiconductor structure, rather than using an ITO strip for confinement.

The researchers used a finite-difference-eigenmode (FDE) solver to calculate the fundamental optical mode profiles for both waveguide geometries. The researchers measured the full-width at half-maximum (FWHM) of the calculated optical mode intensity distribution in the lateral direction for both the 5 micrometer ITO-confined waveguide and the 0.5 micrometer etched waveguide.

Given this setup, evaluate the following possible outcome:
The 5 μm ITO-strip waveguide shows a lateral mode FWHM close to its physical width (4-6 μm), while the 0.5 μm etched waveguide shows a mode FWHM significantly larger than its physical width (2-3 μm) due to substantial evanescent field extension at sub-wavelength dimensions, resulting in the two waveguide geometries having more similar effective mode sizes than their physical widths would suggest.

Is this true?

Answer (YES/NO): NO